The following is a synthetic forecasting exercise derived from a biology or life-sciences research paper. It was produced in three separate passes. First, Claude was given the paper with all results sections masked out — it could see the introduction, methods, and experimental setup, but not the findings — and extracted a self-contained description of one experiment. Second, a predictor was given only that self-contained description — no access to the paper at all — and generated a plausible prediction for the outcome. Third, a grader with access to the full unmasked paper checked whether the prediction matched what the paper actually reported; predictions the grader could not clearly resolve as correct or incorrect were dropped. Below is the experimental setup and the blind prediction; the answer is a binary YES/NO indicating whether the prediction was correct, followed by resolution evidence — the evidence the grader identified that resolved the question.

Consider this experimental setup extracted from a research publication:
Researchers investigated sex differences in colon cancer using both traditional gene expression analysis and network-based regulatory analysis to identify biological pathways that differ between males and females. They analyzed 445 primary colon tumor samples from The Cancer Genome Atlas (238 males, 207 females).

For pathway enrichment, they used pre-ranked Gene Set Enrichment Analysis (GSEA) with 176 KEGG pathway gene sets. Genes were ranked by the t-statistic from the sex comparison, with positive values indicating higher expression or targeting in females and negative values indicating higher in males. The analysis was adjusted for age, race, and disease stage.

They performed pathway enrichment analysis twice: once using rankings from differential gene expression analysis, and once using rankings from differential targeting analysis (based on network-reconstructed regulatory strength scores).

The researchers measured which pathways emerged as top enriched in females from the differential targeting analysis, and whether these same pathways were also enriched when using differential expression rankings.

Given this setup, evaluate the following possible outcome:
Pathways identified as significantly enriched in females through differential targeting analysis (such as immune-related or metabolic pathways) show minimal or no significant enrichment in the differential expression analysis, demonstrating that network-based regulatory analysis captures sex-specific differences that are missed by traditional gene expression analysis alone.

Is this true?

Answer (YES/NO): YES